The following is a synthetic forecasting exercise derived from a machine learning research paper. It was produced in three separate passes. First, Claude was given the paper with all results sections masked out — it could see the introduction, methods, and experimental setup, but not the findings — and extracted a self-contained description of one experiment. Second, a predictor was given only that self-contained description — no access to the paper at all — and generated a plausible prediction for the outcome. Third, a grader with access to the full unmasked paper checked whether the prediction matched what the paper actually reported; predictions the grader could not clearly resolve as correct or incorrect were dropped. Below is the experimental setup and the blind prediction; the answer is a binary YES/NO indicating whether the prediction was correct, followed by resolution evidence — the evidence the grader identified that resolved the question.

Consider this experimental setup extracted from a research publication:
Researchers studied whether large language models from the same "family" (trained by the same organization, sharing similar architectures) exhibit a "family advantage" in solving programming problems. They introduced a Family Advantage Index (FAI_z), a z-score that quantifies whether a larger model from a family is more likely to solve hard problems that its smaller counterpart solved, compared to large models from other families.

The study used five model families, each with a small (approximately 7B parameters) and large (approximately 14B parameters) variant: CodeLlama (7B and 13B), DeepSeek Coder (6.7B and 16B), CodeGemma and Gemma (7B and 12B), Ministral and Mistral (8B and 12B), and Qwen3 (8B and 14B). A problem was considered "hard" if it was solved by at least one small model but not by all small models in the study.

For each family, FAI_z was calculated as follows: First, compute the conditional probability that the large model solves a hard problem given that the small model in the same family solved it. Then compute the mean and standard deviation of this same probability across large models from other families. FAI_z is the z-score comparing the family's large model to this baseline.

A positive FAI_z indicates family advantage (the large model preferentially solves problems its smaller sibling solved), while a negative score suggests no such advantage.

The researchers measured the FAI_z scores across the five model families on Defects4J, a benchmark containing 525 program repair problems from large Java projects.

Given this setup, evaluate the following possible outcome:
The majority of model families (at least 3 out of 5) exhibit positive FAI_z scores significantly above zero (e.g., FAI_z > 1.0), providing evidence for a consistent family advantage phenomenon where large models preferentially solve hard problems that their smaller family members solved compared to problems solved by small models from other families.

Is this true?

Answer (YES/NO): NO